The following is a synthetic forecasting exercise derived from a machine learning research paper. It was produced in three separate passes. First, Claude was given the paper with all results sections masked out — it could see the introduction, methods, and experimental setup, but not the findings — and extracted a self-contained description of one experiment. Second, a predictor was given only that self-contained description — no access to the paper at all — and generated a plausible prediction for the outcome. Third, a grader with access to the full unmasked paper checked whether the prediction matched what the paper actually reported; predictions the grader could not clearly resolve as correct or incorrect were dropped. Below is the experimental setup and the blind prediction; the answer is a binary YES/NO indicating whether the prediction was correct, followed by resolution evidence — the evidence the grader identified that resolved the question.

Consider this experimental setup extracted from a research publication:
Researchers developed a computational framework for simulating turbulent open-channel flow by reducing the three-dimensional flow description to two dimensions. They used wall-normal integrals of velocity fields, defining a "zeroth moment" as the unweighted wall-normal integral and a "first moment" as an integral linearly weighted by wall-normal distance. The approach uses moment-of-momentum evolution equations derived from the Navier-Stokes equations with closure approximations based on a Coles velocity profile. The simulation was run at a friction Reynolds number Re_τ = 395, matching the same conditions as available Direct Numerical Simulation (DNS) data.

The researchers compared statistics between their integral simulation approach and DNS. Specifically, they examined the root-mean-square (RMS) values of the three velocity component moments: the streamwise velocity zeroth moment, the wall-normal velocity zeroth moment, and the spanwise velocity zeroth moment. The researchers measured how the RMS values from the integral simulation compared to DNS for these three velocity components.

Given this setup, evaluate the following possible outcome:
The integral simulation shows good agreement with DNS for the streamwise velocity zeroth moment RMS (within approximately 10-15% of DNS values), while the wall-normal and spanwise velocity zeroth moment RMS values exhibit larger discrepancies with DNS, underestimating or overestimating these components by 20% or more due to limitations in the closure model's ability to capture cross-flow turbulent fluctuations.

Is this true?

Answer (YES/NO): NO